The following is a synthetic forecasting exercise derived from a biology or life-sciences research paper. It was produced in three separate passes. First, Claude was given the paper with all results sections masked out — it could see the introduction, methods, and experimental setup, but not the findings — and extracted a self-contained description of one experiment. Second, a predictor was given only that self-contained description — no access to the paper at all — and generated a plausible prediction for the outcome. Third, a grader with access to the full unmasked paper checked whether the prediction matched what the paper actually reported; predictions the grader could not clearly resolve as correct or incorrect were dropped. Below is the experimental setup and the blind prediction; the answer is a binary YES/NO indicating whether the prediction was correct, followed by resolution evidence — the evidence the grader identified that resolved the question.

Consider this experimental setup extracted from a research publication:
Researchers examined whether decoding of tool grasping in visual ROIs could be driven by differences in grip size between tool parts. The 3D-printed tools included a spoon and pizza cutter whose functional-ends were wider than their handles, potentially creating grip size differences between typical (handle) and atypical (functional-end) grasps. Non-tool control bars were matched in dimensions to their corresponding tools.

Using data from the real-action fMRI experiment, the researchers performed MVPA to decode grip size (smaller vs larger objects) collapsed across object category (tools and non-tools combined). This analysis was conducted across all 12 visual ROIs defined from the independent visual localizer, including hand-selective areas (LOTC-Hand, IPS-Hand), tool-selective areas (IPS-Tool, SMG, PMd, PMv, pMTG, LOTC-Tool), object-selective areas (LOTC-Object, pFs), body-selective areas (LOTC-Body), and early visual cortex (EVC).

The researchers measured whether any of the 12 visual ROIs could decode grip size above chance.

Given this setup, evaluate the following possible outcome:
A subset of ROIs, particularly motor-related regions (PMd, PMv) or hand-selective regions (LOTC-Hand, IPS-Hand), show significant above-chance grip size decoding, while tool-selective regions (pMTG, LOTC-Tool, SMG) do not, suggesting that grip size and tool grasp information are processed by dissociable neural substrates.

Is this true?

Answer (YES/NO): NO